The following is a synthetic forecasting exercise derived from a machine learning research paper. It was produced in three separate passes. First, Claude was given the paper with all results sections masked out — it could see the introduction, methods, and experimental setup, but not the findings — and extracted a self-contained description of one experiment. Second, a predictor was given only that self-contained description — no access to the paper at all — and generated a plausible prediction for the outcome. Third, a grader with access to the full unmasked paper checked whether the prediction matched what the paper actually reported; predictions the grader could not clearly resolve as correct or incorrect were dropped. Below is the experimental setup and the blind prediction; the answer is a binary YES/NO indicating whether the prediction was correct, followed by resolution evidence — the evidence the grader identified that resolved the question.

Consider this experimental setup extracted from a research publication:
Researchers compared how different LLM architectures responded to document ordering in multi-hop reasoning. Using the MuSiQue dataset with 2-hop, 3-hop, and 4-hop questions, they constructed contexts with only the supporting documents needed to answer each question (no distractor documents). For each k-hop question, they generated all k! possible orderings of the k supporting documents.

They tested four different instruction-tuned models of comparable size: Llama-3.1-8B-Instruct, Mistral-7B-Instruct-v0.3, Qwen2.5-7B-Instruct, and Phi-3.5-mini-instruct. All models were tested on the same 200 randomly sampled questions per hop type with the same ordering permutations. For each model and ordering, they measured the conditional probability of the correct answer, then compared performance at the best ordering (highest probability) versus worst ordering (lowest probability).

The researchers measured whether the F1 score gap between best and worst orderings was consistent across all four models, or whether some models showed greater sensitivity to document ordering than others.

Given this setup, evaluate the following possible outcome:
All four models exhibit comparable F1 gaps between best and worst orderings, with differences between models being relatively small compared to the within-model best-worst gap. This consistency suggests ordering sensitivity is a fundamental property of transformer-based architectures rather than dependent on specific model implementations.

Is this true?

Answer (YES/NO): YES